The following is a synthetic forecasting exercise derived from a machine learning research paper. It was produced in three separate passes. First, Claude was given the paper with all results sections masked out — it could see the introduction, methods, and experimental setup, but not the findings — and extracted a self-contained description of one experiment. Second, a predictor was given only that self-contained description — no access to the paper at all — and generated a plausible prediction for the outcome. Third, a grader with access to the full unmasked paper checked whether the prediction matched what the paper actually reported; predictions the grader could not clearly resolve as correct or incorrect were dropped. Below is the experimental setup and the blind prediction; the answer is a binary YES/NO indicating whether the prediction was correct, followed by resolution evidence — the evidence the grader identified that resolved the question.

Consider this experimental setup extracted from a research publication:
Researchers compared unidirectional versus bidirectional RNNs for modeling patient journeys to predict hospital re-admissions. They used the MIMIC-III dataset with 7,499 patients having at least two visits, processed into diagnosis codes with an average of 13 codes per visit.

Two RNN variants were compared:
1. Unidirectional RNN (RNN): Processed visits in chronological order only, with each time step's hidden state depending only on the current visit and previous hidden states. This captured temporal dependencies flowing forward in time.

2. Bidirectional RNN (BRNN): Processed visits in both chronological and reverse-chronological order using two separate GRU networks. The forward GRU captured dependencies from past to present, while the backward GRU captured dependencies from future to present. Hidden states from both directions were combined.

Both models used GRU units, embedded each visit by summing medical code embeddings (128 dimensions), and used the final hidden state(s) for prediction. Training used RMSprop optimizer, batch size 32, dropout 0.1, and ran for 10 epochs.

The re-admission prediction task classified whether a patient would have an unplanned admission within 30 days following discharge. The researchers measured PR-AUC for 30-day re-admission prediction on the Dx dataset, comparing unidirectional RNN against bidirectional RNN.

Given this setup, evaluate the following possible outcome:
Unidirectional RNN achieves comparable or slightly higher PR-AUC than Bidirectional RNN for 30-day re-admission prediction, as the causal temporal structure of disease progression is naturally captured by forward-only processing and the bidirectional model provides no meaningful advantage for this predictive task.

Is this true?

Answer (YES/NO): NO